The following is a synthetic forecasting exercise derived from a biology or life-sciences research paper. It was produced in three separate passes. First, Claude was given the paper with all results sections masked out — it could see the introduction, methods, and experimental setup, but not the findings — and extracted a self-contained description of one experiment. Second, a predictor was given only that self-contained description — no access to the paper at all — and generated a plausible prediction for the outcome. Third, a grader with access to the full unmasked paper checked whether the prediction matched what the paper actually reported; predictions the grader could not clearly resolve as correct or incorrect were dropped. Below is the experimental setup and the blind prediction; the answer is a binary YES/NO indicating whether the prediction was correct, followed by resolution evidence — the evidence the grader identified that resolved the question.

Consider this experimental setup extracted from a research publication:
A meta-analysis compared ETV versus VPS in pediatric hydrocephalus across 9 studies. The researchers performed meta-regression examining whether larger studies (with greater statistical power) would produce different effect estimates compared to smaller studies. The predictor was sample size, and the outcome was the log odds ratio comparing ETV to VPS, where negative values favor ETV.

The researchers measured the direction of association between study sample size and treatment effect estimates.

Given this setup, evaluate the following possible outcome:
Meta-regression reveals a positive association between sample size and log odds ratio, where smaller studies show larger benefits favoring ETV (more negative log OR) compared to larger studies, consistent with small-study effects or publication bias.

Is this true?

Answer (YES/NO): NO